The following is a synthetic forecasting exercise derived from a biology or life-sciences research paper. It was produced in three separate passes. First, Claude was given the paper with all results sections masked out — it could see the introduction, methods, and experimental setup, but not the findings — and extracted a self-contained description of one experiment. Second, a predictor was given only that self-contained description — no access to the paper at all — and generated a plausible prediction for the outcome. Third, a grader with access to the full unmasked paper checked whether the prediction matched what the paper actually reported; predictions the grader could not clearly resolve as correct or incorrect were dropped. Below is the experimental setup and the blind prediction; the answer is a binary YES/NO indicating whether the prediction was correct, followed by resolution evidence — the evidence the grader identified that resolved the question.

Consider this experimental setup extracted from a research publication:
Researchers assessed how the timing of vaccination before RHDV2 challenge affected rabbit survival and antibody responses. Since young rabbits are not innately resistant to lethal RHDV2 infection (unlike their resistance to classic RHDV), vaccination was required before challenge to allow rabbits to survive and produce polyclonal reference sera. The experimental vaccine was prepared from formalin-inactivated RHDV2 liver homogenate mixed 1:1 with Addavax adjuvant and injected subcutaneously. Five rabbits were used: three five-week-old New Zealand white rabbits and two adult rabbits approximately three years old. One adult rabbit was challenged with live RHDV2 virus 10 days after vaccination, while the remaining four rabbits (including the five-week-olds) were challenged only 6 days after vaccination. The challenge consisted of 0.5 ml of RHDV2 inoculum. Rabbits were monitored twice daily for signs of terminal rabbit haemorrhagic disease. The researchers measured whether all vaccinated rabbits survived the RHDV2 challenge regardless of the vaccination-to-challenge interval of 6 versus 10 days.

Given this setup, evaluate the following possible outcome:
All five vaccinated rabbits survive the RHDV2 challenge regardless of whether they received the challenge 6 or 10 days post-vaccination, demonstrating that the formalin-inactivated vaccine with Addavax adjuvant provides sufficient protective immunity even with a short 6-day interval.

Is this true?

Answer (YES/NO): YES